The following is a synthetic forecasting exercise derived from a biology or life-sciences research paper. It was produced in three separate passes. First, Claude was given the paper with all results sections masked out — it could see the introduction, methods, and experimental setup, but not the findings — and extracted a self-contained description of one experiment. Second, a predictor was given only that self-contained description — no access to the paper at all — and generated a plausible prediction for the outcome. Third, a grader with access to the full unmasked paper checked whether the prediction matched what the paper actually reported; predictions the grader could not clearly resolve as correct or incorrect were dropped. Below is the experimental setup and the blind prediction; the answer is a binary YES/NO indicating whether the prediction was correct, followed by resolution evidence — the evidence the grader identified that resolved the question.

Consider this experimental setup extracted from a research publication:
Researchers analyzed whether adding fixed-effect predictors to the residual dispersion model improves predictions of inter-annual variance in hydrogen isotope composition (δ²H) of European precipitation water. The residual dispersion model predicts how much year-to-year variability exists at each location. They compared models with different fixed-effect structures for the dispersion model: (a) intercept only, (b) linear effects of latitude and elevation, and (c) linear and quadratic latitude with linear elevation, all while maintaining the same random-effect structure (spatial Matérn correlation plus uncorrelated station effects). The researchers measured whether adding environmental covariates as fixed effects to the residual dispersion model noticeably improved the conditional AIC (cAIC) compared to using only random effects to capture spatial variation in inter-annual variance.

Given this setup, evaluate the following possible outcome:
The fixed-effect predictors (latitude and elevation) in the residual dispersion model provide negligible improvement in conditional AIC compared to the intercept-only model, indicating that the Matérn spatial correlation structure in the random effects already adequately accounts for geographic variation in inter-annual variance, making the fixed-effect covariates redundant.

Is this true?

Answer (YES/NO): YES